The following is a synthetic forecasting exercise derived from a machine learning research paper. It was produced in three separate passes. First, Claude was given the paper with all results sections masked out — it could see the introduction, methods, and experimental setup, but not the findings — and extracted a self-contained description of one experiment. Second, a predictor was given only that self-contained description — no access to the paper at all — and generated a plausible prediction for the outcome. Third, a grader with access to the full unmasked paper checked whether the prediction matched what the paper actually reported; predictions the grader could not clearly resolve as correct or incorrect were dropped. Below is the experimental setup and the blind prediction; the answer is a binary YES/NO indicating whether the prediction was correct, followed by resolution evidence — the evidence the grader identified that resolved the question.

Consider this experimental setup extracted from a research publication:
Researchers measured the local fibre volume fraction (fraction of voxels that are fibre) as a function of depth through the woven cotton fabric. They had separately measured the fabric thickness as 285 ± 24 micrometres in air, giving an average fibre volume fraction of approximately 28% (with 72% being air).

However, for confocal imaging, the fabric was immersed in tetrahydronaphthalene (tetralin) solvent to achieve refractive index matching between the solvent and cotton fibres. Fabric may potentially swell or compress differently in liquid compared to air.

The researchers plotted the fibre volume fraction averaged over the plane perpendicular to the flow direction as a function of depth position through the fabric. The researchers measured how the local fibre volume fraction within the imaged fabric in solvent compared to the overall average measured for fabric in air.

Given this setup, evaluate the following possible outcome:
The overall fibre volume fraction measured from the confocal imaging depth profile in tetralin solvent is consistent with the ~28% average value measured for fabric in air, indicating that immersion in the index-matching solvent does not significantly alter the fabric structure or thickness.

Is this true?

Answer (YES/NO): NO